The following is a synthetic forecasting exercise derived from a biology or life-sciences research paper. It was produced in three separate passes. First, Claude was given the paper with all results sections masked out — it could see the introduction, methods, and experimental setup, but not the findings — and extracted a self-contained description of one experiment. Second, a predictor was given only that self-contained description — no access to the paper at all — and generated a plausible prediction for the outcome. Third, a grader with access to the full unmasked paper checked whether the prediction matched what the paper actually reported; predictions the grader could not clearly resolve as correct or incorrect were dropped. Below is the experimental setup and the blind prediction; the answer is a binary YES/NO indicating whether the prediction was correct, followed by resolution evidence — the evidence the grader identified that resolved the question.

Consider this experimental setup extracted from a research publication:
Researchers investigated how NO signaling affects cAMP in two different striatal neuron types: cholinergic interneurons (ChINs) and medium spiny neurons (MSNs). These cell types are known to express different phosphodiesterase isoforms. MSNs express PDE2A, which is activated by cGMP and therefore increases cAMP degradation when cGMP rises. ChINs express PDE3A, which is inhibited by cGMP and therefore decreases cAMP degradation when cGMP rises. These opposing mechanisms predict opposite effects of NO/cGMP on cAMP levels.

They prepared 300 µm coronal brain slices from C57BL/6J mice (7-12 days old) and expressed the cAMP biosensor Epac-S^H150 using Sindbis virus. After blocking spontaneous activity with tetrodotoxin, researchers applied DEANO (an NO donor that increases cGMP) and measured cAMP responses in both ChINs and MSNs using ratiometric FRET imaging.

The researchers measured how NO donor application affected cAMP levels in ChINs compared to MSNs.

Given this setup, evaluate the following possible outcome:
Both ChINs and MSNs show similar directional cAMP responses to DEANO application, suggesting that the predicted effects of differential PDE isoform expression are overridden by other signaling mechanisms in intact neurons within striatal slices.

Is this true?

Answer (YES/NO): NO